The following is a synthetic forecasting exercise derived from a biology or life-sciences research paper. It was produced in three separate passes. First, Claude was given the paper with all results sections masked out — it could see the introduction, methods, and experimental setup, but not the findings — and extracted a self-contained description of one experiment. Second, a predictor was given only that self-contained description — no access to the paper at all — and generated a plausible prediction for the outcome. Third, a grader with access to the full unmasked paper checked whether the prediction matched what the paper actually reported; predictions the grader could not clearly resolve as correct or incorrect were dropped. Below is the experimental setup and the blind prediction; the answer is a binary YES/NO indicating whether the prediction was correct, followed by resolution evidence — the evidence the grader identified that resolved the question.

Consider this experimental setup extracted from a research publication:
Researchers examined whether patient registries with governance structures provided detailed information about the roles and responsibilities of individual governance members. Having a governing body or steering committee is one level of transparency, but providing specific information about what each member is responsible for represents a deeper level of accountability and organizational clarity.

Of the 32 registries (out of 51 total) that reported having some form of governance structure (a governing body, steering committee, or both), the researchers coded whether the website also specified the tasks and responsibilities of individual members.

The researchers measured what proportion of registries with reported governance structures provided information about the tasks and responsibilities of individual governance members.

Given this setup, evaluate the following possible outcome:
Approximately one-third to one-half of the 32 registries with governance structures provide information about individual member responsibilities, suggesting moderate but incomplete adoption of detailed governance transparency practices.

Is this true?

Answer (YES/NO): NO